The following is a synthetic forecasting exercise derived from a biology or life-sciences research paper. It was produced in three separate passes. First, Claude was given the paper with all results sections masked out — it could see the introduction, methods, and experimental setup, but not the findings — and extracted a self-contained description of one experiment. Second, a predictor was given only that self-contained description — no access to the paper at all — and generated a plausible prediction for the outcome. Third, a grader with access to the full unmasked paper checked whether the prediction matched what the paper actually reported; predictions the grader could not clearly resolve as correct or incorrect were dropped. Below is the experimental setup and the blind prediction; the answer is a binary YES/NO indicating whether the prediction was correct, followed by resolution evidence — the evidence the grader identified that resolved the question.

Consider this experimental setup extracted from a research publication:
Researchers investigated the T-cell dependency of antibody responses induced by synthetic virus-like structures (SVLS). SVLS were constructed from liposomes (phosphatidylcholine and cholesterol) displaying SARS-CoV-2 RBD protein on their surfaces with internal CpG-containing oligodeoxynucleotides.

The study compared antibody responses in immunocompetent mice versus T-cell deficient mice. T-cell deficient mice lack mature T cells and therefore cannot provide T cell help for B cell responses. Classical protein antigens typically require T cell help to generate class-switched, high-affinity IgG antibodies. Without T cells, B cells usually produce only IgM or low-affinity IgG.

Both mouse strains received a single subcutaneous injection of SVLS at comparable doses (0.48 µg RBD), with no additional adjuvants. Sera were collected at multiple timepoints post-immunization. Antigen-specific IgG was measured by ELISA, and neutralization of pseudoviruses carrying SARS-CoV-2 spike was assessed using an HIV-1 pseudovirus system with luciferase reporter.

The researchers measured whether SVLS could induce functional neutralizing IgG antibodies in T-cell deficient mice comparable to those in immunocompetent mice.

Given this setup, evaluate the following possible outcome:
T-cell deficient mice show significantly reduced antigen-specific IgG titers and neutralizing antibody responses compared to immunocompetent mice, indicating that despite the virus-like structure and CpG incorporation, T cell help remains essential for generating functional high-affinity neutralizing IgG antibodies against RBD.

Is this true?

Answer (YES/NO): NO